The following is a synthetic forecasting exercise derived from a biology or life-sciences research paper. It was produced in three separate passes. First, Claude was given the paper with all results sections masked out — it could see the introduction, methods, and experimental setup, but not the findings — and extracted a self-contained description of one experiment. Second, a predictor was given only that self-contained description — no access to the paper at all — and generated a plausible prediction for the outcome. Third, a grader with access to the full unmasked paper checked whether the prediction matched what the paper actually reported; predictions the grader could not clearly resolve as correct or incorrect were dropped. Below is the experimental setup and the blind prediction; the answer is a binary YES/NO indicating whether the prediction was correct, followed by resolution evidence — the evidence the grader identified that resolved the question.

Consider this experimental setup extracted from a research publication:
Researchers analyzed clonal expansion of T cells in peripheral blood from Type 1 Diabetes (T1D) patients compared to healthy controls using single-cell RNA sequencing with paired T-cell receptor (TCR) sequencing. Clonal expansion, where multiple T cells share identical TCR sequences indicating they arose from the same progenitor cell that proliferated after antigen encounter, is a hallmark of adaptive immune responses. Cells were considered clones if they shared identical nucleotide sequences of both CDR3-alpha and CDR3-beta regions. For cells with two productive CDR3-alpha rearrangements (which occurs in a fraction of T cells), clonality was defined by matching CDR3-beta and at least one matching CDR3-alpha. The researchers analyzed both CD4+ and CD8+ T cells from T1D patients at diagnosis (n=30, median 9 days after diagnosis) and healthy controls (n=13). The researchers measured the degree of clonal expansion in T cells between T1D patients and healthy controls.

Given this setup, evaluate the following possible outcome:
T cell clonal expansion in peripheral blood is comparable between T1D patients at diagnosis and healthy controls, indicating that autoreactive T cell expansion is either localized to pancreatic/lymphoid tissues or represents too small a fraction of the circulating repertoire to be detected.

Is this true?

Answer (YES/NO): NO